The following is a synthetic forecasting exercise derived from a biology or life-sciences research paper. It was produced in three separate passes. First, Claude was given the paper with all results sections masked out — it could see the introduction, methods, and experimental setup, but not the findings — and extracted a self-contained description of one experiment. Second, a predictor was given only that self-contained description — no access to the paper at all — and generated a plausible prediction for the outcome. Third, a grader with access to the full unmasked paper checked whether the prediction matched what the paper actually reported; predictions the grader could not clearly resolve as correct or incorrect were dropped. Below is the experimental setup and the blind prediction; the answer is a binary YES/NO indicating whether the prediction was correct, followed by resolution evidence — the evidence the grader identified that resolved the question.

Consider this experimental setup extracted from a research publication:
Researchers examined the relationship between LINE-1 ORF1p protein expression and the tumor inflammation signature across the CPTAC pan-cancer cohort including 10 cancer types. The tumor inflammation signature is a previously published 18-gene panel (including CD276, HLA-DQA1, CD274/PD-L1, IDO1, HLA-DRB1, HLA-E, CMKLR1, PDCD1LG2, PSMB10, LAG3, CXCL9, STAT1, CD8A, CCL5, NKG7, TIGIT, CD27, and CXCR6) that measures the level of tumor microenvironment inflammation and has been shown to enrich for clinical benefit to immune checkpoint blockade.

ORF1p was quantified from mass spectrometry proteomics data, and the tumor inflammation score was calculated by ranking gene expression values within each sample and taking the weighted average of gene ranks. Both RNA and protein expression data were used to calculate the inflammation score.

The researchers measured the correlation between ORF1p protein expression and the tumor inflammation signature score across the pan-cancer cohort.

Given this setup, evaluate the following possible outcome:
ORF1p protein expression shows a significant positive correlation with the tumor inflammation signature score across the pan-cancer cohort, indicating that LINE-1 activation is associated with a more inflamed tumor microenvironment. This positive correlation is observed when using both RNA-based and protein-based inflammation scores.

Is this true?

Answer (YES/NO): NO